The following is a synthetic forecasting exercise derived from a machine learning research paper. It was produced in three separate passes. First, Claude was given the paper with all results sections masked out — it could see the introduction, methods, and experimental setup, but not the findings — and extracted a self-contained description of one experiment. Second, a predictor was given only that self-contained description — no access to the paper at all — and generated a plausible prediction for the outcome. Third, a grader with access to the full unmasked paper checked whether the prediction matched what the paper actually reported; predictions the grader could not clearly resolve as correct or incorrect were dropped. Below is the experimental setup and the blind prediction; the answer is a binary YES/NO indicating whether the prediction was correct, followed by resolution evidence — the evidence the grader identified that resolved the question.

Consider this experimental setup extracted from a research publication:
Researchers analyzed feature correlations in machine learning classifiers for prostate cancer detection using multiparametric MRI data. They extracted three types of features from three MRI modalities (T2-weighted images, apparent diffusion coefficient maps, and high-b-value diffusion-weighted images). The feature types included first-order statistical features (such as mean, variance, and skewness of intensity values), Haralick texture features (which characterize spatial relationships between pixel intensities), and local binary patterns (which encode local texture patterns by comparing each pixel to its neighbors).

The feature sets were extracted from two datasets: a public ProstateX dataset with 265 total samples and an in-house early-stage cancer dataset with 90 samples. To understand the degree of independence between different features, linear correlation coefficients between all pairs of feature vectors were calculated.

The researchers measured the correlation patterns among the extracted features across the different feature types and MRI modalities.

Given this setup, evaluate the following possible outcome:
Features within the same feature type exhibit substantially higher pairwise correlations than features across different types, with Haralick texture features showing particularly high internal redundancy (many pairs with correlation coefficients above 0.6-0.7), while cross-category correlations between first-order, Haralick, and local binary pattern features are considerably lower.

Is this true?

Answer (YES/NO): NO